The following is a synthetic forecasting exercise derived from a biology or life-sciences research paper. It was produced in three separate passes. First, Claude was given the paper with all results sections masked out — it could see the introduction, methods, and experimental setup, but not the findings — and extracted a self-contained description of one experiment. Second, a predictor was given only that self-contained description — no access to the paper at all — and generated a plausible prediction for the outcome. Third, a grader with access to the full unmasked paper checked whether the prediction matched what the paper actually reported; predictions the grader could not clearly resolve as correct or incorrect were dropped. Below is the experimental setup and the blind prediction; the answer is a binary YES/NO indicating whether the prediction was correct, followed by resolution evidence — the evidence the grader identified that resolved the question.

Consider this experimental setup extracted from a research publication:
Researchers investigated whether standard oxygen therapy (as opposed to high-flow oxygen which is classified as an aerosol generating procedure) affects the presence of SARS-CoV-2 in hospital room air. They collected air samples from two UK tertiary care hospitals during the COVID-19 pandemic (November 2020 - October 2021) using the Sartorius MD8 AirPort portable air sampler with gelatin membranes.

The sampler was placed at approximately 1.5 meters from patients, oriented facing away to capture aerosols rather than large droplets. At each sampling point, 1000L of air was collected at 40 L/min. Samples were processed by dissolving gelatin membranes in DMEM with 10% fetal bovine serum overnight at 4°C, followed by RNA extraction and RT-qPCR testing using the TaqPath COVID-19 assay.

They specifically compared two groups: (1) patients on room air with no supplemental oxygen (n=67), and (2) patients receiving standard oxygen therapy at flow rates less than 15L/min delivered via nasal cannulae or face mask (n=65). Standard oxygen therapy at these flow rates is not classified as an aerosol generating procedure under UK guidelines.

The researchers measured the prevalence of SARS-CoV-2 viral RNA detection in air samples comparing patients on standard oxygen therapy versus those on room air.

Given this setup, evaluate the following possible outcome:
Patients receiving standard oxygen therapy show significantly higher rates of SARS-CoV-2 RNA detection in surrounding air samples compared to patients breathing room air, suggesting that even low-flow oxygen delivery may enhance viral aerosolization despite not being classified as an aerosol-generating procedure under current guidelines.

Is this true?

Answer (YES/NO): NO